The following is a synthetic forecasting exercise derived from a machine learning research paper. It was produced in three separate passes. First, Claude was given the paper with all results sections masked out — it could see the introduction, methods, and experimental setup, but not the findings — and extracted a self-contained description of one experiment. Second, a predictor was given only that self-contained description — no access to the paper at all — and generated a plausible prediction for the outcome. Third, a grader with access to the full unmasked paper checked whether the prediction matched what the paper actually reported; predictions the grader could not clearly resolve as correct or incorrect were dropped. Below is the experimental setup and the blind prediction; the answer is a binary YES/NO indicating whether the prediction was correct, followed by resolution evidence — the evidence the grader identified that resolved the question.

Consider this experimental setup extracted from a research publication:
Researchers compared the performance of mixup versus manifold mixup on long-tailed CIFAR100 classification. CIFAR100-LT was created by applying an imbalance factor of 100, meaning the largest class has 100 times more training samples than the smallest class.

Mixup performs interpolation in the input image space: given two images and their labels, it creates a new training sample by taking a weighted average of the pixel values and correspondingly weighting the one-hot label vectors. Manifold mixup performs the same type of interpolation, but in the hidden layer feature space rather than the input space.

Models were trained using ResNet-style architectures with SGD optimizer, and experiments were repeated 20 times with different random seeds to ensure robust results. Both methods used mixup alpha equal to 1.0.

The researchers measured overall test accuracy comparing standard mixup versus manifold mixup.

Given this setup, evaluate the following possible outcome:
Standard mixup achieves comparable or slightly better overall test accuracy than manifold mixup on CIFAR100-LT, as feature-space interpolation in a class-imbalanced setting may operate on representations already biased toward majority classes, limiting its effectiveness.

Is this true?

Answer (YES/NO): YES